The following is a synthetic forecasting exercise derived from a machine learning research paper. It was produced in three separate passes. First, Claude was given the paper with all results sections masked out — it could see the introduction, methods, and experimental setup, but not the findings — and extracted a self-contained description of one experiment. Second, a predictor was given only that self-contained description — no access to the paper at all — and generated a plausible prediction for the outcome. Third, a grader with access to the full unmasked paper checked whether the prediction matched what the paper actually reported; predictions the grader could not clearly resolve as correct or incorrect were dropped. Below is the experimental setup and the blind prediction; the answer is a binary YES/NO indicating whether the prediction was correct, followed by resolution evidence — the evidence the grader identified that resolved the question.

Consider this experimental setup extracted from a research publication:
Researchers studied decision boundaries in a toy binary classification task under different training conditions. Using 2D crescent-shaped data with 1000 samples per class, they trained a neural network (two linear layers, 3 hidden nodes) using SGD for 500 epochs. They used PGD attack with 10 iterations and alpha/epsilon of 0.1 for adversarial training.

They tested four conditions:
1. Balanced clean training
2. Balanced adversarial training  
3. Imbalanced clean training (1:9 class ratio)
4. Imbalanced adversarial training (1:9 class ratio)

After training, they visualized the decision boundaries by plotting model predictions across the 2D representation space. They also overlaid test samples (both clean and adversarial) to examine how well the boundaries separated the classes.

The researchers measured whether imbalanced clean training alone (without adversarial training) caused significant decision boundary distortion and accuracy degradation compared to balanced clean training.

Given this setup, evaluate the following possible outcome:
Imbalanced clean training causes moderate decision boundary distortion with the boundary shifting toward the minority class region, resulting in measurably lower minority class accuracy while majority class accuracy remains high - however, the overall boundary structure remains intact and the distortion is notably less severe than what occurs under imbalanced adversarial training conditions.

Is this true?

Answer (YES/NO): NO